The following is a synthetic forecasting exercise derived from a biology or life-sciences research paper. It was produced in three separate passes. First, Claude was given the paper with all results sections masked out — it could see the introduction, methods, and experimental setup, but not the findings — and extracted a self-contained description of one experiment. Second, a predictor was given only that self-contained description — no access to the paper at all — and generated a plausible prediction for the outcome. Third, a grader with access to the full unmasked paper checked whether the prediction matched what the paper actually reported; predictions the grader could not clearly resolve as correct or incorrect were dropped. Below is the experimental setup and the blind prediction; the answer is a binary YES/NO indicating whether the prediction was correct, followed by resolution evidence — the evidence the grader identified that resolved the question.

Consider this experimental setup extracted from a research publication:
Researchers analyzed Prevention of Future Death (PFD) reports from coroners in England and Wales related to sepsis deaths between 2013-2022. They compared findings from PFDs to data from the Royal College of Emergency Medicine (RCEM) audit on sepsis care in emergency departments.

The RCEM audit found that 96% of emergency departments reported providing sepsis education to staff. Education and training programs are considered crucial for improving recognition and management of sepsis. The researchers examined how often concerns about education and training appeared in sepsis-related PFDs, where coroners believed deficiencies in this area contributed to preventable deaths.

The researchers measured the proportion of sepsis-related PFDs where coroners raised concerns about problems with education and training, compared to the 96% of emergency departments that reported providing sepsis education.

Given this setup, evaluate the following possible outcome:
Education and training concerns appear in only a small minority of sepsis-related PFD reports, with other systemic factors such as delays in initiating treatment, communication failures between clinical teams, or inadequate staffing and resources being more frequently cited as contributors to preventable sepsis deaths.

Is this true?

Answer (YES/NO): NO